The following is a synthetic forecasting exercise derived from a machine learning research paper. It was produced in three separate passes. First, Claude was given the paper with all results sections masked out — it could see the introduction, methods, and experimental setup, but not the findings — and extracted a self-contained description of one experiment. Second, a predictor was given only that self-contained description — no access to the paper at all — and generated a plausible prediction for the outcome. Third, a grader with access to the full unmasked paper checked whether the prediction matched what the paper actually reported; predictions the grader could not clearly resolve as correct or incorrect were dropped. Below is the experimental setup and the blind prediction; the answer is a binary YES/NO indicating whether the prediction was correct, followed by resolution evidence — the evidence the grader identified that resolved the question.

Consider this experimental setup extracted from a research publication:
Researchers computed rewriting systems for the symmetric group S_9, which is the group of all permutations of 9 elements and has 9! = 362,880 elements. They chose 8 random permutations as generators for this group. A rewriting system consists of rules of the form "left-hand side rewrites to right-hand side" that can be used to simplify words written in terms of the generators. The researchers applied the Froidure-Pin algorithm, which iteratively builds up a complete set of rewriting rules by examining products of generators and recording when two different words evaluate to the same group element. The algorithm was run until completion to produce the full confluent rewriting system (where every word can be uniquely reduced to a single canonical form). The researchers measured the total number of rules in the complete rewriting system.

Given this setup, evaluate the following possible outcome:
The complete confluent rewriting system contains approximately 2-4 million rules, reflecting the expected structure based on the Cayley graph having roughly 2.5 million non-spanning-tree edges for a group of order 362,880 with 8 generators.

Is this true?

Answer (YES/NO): NO